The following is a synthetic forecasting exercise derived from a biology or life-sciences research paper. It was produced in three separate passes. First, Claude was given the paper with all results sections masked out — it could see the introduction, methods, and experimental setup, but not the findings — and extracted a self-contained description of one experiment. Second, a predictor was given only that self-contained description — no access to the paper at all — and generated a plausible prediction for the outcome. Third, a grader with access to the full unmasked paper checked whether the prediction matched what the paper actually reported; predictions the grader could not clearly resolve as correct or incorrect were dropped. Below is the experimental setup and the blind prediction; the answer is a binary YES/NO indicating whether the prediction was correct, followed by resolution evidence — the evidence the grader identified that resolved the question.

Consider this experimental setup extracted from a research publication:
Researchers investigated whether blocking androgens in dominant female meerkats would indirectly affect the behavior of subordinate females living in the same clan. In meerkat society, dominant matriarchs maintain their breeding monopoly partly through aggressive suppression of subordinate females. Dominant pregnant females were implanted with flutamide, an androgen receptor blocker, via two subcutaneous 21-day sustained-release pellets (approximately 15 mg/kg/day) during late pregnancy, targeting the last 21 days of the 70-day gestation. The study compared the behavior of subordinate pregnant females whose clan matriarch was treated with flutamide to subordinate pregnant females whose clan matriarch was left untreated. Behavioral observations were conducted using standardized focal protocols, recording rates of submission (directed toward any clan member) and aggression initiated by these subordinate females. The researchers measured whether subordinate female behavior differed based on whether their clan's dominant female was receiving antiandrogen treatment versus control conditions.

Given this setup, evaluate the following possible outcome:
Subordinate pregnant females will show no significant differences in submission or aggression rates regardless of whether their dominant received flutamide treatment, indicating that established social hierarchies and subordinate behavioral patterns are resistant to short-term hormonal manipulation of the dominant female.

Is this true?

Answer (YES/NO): NO